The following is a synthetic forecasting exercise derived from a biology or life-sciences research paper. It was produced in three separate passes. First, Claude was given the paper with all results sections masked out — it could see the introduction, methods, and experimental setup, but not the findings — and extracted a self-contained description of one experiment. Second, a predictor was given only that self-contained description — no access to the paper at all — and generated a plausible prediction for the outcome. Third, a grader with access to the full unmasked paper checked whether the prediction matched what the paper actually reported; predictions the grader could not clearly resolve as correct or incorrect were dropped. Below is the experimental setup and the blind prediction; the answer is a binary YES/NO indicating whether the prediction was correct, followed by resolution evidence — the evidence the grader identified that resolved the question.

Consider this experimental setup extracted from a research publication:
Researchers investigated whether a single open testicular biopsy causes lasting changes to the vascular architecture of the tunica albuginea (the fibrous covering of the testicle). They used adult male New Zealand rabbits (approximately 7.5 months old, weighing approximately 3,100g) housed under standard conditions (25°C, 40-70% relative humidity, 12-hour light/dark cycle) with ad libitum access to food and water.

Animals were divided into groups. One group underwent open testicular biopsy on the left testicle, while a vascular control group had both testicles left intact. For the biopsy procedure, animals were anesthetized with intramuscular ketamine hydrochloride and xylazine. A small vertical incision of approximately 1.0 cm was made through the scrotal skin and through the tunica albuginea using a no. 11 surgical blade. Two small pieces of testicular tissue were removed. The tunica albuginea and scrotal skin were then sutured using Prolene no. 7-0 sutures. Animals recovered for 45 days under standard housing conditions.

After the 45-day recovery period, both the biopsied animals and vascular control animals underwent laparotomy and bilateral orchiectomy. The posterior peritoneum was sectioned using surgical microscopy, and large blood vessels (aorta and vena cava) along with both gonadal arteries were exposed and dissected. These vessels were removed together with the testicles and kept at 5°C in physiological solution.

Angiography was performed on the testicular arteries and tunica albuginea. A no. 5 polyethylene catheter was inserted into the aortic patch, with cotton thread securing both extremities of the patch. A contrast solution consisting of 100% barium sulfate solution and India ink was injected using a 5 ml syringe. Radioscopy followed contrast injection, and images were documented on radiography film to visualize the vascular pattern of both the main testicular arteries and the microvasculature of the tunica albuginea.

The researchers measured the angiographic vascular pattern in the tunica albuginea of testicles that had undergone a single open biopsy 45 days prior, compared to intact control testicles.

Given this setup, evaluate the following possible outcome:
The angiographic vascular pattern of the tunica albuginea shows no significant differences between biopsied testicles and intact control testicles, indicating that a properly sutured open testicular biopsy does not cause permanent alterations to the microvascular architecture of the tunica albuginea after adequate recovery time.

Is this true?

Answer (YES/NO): NO